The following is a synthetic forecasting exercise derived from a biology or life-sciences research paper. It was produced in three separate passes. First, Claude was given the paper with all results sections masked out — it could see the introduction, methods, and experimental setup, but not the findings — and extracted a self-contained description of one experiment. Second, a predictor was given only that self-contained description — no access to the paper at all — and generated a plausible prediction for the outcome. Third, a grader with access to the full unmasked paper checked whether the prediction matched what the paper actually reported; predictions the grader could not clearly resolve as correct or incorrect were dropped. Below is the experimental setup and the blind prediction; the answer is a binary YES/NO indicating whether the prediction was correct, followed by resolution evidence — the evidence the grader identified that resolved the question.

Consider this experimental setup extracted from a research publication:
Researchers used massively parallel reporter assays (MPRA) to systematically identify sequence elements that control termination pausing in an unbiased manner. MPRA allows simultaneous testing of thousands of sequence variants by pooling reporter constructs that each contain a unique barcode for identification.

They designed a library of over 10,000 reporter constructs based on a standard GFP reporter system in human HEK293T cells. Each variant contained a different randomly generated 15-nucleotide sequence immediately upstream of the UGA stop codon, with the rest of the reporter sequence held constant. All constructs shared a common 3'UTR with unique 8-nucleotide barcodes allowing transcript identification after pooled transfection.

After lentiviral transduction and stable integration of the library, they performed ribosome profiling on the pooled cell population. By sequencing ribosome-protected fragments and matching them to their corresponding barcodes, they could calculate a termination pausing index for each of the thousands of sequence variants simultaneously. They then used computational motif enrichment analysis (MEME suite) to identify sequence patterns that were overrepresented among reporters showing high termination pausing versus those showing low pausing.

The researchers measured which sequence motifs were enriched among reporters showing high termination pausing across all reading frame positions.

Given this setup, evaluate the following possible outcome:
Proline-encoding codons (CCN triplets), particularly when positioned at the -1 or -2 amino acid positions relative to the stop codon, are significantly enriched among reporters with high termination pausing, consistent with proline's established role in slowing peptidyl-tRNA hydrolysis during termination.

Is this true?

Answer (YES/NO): NO